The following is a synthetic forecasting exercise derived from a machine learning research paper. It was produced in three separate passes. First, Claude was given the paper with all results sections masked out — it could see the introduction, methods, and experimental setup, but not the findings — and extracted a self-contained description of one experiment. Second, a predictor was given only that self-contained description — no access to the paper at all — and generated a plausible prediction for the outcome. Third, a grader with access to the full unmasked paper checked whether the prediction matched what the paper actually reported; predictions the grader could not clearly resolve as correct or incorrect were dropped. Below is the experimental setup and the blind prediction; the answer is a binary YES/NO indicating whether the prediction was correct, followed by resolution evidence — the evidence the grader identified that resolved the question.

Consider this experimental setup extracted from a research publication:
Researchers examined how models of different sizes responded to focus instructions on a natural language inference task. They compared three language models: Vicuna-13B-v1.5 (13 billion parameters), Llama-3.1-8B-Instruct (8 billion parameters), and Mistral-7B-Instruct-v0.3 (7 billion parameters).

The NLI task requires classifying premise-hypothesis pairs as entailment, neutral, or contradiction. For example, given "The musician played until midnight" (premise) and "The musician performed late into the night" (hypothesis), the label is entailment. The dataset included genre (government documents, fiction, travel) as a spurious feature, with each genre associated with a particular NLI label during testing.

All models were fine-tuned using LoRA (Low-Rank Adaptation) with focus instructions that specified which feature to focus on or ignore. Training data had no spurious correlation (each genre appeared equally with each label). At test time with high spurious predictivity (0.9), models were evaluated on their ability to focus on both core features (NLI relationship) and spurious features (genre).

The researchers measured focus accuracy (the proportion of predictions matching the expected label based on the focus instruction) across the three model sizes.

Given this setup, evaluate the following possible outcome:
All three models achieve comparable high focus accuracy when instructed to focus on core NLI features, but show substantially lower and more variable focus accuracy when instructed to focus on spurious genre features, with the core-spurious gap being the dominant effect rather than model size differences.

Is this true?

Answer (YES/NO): NO